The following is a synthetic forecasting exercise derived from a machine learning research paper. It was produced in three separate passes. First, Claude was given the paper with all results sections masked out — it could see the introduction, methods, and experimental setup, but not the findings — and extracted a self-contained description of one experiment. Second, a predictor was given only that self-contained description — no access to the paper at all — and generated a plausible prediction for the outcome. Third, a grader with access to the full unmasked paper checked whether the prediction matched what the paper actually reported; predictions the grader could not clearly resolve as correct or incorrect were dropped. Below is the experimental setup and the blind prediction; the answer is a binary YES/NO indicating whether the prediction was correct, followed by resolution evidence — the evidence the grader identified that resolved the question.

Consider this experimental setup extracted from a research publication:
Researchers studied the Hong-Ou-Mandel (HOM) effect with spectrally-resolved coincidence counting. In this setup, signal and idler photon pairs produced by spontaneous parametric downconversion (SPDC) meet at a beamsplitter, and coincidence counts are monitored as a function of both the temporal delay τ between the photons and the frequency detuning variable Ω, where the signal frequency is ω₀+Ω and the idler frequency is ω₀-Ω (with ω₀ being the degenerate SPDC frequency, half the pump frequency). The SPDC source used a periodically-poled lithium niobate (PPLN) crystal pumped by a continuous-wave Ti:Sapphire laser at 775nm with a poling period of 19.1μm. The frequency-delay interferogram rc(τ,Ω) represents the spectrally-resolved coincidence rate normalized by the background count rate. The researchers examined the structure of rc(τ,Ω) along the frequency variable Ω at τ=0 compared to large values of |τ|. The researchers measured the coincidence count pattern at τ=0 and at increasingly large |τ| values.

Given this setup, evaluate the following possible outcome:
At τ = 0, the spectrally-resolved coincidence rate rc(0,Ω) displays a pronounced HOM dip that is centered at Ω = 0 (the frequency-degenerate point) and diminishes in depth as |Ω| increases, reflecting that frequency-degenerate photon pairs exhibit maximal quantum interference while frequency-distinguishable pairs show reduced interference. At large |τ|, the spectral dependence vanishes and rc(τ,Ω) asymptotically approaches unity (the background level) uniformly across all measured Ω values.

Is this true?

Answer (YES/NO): NO